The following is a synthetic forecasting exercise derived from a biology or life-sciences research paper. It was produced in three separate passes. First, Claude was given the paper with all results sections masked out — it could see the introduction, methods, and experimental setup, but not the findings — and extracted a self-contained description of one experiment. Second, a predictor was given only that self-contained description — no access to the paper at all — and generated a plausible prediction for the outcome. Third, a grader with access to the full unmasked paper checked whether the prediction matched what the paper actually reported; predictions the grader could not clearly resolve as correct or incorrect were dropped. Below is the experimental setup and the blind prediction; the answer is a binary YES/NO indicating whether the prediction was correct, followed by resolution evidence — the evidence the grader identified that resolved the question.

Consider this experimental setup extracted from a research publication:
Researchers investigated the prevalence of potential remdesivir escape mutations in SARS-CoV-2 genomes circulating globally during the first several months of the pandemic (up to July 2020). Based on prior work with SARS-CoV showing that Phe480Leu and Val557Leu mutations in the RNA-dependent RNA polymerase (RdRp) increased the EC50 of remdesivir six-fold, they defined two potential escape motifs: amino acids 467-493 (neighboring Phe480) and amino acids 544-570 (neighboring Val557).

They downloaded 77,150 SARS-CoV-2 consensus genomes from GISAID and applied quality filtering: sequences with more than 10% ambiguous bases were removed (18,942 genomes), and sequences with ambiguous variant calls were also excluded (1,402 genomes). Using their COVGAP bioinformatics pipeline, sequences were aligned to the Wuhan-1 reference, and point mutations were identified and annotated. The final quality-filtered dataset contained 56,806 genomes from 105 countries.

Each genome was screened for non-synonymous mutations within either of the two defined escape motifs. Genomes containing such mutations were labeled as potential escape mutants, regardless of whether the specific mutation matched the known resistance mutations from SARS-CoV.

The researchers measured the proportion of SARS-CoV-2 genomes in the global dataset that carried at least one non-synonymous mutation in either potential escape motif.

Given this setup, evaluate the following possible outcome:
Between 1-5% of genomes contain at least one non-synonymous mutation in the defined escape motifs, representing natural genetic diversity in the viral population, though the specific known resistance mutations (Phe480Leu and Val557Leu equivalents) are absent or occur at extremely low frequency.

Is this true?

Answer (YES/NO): NO